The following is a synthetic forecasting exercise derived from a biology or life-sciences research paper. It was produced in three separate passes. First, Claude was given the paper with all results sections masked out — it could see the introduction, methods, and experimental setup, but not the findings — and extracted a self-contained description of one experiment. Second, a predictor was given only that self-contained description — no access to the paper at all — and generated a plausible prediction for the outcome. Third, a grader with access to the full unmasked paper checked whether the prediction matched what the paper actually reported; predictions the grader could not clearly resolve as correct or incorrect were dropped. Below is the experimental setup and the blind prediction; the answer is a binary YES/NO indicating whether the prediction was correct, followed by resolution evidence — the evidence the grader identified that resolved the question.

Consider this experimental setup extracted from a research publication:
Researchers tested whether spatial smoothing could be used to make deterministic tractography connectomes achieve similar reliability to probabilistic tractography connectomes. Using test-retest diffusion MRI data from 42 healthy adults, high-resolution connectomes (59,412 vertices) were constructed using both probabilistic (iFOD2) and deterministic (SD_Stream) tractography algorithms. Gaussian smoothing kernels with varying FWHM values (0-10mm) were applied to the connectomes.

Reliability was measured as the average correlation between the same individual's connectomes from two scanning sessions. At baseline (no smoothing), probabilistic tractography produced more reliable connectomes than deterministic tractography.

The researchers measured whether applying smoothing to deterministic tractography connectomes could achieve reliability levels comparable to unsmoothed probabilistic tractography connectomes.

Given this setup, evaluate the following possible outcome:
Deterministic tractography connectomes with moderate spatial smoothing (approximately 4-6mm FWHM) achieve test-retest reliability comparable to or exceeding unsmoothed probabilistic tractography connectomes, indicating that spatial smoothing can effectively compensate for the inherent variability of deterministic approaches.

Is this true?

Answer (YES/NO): YES